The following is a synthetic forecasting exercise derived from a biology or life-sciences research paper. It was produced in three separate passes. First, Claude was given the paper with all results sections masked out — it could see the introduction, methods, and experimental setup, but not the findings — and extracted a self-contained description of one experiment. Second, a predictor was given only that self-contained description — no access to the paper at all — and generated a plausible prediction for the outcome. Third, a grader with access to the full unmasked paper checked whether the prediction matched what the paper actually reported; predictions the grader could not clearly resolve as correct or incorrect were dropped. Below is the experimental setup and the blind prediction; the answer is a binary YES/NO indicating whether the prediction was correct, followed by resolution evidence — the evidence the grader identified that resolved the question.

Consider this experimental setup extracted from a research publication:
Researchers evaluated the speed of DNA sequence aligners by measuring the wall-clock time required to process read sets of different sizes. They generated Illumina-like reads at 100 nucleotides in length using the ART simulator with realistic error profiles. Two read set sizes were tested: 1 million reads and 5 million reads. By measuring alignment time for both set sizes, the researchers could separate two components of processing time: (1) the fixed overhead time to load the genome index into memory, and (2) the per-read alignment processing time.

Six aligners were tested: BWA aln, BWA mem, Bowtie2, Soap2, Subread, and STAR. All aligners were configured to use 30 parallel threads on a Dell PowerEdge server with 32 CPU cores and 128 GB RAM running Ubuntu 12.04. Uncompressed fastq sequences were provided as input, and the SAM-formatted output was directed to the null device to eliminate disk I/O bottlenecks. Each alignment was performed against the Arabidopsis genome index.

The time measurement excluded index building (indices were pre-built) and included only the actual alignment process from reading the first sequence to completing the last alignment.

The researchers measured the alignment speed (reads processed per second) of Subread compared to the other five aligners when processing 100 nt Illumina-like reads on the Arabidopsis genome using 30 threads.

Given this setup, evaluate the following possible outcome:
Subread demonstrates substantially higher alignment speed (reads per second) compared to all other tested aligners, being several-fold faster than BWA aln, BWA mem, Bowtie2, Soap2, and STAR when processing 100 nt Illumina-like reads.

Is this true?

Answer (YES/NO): NO